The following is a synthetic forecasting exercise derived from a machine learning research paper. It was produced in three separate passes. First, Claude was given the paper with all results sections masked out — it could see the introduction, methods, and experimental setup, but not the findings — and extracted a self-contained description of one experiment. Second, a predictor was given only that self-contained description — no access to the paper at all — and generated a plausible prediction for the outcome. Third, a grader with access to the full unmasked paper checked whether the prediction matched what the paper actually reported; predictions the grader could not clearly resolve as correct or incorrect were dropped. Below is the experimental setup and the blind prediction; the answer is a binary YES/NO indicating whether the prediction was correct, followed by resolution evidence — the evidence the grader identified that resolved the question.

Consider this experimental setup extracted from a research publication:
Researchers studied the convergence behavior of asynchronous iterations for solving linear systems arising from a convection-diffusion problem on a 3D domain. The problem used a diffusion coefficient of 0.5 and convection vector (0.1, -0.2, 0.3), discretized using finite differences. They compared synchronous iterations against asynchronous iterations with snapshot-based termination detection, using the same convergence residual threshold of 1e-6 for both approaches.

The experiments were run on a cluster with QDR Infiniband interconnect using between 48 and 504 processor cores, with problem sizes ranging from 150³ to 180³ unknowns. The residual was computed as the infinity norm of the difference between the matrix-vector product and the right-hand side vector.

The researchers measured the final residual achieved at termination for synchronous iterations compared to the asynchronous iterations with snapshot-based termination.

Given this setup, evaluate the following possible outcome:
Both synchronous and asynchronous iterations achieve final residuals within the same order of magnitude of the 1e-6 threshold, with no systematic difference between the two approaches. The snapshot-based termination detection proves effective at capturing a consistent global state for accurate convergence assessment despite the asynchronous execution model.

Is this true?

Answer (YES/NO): NO